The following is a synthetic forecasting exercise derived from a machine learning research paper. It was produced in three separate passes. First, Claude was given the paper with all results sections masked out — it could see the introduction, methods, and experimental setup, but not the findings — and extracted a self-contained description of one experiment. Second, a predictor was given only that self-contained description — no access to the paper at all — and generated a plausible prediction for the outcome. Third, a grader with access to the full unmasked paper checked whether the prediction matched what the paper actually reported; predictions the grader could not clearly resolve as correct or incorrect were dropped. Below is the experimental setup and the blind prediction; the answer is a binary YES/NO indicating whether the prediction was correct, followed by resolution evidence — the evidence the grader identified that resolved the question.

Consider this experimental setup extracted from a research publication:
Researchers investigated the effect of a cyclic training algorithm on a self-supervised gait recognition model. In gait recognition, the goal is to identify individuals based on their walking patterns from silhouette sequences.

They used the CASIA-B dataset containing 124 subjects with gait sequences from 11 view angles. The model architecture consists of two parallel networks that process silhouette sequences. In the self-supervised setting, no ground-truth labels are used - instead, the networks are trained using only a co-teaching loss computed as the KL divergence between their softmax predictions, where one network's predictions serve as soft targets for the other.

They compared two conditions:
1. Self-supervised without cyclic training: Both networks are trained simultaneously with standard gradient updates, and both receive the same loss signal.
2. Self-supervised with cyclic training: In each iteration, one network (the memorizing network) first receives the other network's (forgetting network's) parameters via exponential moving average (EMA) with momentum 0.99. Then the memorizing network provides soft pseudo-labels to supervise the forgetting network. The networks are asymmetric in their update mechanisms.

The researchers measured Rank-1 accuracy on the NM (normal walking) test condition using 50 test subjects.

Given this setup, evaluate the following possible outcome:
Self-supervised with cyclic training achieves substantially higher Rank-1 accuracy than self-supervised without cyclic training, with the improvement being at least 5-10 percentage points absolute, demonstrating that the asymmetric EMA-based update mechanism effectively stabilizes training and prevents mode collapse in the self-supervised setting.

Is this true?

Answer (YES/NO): NO